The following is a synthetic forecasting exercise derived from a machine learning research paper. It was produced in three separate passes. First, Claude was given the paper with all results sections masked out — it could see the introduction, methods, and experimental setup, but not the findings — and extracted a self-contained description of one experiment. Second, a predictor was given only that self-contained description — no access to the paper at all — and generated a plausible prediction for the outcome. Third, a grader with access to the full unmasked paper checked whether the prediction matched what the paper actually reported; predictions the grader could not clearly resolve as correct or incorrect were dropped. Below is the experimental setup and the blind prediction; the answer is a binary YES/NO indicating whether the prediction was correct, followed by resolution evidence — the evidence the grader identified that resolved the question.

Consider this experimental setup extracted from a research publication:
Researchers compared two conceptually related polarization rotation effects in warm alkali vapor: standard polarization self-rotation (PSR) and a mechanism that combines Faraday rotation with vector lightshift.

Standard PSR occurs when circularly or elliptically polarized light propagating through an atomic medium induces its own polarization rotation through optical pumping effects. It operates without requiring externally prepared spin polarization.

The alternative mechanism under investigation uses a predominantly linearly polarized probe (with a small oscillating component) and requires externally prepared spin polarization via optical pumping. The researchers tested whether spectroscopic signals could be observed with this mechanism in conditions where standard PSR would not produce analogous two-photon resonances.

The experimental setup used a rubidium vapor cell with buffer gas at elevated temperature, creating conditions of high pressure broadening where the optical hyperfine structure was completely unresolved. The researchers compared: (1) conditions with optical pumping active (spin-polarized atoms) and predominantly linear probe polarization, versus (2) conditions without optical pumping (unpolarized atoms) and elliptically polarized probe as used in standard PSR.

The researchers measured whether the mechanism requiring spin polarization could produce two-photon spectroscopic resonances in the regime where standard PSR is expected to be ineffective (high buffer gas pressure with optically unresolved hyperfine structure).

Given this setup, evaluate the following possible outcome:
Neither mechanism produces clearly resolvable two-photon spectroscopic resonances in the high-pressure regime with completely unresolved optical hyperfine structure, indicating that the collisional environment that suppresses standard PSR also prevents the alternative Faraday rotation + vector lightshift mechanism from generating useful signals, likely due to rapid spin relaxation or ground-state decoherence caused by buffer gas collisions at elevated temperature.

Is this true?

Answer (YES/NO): NO